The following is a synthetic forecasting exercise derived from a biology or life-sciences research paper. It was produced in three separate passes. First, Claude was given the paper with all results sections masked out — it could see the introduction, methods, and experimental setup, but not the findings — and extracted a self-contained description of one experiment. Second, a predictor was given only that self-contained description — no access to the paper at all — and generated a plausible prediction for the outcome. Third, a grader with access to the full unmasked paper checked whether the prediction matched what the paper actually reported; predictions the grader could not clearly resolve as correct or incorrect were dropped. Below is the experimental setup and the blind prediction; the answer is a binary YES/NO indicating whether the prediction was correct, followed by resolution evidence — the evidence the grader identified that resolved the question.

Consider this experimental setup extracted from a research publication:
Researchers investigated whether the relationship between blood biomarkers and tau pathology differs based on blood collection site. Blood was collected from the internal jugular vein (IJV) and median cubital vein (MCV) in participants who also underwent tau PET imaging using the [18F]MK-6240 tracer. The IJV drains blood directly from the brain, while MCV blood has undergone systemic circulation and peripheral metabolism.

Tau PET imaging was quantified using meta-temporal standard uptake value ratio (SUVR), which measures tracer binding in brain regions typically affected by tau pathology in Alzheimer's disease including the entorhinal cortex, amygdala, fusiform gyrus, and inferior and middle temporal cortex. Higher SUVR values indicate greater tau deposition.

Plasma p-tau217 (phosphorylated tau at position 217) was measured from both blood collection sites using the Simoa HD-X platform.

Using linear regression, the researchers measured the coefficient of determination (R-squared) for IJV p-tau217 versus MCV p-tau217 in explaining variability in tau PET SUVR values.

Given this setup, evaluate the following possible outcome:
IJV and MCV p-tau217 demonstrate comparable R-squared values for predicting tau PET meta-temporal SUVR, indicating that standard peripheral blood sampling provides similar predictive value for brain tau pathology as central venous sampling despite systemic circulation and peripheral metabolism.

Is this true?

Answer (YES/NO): YES